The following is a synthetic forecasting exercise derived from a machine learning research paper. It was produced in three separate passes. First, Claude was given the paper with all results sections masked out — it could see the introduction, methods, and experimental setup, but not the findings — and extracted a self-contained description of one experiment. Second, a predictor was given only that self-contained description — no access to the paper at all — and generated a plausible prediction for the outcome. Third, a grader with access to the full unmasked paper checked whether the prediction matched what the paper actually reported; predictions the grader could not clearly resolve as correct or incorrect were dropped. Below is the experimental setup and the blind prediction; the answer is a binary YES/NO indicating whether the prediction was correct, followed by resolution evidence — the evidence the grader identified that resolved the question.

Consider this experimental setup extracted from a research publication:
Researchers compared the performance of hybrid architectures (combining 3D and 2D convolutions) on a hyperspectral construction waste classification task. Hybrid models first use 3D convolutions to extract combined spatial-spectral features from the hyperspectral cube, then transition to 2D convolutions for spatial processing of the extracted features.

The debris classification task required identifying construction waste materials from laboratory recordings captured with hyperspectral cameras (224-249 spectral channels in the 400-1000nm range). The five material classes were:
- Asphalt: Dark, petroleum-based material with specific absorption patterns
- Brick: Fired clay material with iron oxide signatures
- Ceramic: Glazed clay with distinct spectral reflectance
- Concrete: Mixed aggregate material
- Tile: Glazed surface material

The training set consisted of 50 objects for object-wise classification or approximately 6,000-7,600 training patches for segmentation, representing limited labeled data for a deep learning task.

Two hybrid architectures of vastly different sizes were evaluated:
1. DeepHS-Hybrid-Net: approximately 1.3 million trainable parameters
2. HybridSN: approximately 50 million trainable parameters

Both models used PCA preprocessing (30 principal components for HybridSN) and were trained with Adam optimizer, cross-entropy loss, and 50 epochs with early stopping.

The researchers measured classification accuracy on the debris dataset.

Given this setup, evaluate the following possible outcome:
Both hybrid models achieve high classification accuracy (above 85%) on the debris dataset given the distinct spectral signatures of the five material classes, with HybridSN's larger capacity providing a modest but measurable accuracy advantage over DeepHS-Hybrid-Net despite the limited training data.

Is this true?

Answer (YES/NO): NO